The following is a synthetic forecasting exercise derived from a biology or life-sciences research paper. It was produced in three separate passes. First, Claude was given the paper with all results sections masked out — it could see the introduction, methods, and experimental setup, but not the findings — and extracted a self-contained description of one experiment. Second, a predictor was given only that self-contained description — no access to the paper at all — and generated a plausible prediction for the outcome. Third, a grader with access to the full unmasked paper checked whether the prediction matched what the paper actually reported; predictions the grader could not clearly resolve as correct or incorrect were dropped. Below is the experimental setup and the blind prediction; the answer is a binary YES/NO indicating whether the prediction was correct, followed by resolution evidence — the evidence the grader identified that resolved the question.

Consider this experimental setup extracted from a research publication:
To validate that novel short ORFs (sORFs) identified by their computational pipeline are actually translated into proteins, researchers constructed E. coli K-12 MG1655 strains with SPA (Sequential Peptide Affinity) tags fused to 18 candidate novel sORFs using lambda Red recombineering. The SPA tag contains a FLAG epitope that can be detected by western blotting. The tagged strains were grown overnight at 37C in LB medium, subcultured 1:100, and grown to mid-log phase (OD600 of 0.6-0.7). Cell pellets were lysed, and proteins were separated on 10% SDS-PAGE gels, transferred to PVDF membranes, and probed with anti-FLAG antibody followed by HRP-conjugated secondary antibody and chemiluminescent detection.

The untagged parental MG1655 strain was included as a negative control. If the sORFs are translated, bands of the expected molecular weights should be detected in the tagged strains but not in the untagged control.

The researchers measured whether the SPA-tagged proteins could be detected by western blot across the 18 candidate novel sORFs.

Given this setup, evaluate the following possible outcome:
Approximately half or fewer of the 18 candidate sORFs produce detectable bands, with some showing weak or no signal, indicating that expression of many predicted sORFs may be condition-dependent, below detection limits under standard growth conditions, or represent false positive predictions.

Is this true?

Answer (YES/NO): YES